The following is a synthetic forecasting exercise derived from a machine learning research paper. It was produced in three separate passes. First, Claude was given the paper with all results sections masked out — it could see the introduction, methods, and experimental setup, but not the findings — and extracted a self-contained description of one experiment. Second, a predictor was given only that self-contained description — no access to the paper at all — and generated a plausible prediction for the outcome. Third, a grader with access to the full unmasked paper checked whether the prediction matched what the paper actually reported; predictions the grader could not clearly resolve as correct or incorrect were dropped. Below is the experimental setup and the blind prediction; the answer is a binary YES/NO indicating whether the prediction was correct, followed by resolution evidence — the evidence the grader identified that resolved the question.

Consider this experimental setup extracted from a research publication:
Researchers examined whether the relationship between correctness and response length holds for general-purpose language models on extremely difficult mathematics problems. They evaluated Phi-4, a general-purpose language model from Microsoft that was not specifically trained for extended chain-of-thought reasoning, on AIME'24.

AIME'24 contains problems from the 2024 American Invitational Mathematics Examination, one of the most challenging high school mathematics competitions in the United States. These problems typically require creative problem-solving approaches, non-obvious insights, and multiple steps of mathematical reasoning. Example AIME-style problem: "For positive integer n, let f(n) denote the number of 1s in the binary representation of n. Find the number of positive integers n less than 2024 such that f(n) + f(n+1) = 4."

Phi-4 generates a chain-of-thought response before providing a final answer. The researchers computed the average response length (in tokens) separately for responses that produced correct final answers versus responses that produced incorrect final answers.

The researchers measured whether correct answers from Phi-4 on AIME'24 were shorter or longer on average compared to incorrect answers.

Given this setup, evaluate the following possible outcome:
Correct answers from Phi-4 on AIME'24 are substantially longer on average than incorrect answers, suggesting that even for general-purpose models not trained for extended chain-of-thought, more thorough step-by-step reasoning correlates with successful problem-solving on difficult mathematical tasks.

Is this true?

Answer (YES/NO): NO